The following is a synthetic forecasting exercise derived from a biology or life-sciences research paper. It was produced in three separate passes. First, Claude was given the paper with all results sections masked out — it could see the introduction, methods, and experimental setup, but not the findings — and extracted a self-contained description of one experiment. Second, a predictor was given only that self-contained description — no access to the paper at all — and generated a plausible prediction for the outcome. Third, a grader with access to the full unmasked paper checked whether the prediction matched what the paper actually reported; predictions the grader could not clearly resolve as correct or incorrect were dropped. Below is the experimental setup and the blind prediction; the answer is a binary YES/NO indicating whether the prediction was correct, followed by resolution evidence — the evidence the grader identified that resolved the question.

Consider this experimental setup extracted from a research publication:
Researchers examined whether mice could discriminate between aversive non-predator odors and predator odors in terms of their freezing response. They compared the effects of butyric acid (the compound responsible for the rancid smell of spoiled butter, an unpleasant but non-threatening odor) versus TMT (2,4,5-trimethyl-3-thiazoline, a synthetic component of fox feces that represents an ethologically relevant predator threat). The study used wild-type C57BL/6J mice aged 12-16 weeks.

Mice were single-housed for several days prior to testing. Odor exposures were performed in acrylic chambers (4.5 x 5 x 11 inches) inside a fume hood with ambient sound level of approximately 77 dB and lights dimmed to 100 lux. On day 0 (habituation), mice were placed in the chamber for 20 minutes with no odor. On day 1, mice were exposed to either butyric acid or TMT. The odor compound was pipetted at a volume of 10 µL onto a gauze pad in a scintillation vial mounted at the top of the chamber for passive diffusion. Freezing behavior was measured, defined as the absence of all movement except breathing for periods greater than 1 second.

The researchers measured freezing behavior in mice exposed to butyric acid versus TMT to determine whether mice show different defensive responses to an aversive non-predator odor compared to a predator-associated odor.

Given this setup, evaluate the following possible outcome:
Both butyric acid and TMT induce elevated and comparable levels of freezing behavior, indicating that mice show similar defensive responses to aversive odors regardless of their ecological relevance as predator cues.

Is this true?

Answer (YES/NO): NO